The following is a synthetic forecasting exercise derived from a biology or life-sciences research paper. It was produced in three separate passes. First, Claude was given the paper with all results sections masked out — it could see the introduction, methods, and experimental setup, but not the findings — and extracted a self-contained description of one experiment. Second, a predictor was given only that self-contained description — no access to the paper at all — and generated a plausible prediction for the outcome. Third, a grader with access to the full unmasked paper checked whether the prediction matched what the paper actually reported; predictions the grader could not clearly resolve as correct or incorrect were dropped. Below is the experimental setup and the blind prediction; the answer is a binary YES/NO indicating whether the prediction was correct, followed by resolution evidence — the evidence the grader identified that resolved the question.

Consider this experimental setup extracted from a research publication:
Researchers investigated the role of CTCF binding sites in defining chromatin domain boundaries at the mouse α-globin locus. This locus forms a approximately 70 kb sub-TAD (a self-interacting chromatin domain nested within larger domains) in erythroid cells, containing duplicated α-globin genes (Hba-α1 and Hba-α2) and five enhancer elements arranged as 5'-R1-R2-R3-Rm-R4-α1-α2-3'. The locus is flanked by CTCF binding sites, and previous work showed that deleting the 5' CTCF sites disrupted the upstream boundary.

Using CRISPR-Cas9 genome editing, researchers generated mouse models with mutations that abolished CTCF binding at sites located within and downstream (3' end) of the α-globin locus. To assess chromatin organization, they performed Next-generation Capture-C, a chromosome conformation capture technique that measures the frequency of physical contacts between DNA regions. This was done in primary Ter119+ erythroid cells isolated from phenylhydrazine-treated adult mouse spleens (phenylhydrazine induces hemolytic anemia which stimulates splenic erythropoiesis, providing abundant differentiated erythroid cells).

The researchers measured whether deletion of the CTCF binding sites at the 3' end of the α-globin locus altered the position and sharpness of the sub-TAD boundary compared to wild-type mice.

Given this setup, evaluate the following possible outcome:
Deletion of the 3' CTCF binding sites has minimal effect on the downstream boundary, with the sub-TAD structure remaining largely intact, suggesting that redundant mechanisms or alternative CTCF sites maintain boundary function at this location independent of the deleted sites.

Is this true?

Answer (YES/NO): YES